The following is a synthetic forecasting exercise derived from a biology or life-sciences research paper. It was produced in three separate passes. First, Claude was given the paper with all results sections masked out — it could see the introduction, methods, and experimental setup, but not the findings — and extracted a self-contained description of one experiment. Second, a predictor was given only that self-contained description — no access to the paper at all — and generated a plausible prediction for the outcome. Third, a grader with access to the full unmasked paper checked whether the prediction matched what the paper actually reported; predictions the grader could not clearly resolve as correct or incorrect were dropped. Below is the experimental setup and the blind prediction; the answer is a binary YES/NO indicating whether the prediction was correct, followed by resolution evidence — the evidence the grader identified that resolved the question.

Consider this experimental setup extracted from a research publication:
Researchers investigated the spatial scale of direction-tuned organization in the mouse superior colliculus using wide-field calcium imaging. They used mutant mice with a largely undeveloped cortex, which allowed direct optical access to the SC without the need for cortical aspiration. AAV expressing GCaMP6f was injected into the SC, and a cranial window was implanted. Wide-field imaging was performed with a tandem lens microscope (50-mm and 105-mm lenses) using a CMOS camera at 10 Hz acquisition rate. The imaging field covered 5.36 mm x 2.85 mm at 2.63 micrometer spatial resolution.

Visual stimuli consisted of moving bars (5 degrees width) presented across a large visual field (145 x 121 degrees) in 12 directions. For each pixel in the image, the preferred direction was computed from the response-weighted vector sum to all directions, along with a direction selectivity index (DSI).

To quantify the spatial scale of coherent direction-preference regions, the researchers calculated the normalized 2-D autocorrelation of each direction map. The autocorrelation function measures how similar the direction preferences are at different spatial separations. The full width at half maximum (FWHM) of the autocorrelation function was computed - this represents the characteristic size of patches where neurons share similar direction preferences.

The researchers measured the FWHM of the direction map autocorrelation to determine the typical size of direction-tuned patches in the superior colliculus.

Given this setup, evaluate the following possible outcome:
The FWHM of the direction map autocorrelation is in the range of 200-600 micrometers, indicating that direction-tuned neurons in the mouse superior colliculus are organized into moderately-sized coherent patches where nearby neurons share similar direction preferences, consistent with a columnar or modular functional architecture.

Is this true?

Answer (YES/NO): YES